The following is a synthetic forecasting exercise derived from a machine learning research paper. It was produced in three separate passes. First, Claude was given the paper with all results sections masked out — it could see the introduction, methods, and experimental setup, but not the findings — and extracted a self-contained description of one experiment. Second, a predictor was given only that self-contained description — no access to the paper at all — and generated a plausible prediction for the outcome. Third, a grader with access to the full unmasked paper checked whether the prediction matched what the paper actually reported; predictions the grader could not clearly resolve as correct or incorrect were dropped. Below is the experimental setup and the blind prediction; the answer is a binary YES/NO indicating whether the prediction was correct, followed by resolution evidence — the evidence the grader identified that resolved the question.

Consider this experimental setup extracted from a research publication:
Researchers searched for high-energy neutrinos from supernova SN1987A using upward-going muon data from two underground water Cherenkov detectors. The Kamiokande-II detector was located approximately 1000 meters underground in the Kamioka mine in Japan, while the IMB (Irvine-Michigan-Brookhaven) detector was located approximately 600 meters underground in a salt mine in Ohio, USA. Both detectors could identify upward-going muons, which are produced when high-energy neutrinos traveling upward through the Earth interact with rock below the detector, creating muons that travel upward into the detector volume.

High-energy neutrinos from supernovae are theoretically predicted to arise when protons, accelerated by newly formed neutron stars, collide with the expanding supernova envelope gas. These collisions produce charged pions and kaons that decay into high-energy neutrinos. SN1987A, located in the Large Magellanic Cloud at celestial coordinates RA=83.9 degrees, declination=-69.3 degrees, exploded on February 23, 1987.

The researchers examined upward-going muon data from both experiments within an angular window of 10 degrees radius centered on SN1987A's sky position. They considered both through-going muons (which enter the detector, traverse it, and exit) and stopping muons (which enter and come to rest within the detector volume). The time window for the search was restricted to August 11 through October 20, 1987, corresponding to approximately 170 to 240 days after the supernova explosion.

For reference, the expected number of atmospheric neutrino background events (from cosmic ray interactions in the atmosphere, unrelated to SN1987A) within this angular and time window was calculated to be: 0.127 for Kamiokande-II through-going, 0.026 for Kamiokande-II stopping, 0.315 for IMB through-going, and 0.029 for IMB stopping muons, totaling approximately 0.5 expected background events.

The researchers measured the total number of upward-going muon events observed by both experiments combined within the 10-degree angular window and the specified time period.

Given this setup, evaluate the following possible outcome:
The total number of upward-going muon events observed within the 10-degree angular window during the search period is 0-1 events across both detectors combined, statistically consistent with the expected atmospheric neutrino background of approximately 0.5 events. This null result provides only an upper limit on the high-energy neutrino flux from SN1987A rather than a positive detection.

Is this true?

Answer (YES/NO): NO